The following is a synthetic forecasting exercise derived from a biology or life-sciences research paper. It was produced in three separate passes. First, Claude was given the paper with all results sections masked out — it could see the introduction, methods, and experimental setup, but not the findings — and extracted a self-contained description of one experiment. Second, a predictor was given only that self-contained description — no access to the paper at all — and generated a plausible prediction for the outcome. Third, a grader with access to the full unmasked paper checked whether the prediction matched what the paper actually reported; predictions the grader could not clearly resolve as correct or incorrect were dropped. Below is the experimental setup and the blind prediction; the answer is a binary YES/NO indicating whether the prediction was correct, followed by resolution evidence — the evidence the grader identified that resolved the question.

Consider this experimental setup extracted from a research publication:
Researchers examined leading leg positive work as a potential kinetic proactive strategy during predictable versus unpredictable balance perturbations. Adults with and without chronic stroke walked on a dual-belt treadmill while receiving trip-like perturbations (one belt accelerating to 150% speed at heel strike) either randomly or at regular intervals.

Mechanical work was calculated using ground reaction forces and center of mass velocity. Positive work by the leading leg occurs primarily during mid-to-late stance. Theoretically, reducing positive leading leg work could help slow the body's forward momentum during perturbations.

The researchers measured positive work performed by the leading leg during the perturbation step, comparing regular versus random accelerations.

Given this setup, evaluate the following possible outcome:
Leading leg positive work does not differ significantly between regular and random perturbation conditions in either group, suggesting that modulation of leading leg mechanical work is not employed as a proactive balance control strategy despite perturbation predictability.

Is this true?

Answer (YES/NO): NO